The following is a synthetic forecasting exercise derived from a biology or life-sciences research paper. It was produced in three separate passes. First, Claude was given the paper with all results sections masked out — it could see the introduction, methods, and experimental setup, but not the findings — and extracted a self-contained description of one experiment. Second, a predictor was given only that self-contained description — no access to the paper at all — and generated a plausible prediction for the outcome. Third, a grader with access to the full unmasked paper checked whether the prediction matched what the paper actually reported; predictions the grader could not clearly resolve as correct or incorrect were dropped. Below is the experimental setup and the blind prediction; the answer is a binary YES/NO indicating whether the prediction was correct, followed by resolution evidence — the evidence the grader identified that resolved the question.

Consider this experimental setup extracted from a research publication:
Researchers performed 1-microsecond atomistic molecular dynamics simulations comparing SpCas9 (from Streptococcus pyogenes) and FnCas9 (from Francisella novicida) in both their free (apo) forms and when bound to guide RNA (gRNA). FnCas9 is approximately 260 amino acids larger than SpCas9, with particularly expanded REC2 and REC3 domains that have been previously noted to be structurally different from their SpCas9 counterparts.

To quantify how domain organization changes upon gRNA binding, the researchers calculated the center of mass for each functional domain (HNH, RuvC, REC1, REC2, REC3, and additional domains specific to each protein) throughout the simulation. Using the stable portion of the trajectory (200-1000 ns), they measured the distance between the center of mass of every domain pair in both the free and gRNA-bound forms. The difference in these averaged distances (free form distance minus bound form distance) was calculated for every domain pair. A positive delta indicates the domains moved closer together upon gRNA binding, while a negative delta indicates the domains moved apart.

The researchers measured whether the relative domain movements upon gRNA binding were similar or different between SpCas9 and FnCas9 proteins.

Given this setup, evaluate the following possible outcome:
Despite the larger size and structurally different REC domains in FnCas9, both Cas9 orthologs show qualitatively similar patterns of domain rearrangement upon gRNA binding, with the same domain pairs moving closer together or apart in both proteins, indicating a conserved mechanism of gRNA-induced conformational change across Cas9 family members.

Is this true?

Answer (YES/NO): NO